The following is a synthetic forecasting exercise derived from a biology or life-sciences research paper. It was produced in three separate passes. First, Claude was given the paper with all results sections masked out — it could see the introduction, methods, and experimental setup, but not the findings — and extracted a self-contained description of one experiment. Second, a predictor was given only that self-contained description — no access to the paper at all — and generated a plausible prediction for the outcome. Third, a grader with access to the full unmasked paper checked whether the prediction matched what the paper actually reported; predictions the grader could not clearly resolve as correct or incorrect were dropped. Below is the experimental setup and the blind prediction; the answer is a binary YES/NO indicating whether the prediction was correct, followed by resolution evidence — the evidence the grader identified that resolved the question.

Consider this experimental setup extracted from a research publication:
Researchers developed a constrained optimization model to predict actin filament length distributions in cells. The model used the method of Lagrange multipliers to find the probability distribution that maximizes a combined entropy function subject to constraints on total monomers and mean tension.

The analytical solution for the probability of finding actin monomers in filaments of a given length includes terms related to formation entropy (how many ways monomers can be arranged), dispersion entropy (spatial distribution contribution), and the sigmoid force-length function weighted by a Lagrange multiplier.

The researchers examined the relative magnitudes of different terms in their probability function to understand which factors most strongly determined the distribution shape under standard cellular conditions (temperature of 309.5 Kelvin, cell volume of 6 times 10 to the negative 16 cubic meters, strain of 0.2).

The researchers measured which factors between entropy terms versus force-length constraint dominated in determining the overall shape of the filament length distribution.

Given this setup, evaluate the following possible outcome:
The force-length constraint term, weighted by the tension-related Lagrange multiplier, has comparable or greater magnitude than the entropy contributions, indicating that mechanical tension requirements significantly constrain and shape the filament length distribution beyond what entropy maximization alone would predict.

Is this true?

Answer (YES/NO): NO